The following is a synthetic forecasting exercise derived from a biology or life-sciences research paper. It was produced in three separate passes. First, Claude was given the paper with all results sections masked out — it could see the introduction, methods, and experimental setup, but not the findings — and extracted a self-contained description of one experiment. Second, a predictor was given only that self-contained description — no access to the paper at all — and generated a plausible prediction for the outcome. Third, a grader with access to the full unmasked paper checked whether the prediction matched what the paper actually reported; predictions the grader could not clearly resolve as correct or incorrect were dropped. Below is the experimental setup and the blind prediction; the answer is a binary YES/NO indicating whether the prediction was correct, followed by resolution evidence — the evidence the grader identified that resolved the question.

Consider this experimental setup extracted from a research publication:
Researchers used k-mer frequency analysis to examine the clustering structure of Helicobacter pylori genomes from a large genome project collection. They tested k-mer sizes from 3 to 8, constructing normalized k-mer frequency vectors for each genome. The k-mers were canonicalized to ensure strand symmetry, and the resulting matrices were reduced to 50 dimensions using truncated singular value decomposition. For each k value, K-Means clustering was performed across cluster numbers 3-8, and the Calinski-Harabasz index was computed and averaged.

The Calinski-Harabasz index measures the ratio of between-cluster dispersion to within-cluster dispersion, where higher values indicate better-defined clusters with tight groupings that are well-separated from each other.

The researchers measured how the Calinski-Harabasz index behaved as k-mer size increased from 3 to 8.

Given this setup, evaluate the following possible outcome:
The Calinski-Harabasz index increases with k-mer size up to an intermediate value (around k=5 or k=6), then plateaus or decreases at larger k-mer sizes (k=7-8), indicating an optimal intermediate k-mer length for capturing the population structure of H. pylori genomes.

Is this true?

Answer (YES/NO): NO